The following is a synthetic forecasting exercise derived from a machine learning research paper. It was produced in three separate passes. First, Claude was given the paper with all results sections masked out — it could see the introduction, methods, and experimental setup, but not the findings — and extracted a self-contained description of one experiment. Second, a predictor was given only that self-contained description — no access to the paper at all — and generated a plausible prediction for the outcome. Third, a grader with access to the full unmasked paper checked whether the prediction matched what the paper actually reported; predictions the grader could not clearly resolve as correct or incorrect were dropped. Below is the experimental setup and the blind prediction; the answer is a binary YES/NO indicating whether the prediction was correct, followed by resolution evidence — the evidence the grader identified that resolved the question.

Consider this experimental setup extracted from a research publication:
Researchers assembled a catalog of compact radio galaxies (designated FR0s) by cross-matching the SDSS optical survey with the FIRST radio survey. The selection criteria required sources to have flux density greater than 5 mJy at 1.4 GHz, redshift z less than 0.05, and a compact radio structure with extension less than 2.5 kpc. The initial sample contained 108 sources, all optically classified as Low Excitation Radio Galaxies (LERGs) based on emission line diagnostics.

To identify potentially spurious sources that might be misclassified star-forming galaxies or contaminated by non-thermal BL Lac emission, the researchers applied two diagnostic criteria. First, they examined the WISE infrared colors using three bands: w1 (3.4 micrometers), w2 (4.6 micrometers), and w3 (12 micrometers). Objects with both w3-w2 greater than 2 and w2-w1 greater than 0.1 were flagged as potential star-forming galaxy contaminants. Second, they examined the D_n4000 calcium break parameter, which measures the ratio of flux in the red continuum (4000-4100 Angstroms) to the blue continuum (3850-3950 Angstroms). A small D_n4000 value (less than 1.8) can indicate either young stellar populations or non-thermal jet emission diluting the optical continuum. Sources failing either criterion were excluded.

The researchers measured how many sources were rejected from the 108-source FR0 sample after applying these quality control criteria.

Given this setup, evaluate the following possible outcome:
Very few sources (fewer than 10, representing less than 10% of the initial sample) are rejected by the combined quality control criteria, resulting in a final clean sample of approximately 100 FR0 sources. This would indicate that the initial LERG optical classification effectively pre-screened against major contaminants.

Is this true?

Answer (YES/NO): YES